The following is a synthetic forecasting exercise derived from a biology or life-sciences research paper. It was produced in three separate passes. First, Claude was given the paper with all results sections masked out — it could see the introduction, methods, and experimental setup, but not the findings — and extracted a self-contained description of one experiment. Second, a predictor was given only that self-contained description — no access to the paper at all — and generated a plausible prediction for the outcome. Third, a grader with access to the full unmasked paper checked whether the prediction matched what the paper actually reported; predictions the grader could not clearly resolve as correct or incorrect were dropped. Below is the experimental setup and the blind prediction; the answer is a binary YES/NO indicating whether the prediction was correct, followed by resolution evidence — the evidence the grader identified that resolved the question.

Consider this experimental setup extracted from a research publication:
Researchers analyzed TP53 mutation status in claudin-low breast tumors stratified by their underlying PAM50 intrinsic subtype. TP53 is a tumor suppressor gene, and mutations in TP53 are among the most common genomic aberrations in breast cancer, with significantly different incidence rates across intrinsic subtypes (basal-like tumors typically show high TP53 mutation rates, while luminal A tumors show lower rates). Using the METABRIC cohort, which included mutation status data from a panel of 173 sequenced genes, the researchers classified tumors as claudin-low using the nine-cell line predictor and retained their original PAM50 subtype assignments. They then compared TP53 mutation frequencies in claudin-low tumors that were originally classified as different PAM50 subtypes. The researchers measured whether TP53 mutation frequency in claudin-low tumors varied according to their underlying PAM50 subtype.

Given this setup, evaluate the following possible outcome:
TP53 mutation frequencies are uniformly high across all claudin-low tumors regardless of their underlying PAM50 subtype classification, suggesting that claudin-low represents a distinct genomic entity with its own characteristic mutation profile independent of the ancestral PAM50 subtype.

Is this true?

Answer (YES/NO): NO